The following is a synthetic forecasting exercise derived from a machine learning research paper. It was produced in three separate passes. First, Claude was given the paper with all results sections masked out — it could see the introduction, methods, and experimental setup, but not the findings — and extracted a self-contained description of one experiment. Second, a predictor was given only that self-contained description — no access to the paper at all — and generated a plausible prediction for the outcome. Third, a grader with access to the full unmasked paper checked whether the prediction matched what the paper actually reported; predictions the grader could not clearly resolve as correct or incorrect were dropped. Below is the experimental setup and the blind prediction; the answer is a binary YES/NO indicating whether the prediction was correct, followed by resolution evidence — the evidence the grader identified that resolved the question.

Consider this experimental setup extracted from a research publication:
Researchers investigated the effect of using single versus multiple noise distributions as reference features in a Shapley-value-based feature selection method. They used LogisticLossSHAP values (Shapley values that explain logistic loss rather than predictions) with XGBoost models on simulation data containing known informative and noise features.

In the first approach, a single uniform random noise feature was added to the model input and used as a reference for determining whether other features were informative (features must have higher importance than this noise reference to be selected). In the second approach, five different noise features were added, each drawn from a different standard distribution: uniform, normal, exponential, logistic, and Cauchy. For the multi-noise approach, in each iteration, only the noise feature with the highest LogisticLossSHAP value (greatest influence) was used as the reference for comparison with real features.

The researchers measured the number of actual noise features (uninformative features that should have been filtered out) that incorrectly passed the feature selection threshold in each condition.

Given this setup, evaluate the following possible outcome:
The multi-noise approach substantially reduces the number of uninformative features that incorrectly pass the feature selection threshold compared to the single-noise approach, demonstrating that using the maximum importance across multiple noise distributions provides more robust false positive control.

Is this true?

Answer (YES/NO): YES